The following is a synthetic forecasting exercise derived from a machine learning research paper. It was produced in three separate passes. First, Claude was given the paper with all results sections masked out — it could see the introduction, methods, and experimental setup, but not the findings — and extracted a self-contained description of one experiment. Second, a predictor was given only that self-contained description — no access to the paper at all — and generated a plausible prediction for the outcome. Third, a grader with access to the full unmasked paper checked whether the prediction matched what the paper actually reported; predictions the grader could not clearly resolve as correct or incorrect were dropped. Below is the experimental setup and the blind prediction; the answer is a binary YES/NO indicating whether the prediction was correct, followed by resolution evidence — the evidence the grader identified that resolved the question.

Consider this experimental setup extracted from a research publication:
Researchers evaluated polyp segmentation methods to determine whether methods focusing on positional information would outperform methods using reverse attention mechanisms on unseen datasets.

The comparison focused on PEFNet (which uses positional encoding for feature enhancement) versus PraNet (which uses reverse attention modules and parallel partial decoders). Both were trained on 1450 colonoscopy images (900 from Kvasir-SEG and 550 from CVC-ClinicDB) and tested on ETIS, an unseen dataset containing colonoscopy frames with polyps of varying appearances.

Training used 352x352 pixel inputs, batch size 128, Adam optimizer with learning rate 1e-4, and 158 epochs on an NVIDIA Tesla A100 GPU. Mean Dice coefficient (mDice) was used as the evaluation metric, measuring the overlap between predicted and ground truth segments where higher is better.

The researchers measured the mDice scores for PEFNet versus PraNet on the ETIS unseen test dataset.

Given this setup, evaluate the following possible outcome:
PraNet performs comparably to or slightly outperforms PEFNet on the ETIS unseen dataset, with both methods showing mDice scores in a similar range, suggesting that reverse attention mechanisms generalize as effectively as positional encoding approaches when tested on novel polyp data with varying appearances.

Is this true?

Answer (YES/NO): NO